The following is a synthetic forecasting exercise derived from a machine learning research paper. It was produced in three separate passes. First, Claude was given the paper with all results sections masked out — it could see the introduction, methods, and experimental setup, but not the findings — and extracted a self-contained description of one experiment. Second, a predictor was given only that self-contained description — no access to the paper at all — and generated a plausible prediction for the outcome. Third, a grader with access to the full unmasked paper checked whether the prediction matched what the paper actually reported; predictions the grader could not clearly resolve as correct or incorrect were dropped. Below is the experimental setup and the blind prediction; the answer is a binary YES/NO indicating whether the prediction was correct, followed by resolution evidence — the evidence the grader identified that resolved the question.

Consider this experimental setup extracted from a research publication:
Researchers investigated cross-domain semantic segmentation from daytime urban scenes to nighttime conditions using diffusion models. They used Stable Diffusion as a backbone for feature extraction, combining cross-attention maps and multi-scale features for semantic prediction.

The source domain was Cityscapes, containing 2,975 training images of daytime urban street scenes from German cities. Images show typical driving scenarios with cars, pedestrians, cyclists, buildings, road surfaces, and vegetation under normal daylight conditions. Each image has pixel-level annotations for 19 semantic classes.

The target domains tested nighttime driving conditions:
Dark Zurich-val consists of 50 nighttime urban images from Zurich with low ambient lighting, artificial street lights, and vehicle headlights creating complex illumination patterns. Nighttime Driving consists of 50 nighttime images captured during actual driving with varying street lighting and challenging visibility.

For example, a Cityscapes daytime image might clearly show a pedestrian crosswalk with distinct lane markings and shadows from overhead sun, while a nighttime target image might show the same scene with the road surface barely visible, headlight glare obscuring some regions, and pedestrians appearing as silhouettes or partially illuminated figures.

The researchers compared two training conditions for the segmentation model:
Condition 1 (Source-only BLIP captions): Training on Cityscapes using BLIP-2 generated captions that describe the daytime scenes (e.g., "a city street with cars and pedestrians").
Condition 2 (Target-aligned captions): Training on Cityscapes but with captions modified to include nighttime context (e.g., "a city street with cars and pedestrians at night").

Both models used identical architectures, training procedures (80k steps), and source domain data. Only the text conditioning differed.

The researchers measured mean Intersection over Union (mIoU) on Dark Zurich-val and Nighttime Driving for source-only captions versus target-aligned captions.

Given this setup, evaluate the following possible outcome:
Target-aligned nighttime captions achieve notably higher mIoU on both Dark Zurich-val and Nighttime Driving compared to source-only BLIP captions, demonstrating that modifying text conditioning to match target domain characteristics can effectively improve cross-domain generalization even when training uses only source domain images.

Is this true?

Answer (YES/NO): NO